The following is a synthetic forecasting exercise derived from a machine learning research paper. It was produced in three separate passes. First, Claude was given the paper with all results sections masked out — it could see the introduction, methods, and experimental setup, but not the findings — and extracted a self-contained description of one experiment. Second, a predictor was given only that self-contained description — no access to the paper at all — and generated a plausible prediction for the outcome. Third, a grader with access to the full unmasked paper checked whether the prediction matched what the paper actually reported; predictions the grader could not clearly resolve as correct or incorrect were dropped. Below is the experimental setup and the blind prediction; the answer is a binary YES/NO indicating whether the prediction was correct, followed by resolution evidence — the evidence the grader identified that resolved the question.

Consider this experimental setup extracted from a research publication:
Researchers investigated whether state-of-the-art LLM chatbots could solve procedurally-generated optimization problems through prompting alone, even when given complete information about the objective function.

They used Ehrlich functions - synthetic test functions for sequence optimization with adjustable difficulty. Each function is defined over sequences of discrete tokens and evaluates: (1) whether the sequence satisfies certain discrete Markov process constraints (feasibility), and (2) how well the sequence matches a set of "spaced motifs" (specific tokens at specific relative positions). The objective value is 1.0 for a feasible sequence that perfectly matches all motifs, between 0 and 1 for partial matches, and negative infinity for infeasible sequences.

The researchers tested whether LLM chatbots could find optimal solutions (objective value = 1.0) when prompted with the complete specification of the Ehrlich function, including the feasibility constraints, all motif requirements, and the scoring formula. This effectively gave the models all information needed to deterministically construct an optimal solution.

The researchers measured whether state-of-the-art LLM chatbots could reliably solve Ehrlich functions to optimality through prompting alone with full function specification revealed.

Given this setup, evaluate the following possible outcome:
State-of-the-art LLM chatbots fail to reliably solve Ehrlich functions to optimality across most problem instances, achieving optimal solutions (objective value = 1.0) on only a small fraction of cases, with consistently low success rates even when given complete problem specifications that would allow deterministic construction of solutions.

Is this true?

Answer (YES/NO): YES